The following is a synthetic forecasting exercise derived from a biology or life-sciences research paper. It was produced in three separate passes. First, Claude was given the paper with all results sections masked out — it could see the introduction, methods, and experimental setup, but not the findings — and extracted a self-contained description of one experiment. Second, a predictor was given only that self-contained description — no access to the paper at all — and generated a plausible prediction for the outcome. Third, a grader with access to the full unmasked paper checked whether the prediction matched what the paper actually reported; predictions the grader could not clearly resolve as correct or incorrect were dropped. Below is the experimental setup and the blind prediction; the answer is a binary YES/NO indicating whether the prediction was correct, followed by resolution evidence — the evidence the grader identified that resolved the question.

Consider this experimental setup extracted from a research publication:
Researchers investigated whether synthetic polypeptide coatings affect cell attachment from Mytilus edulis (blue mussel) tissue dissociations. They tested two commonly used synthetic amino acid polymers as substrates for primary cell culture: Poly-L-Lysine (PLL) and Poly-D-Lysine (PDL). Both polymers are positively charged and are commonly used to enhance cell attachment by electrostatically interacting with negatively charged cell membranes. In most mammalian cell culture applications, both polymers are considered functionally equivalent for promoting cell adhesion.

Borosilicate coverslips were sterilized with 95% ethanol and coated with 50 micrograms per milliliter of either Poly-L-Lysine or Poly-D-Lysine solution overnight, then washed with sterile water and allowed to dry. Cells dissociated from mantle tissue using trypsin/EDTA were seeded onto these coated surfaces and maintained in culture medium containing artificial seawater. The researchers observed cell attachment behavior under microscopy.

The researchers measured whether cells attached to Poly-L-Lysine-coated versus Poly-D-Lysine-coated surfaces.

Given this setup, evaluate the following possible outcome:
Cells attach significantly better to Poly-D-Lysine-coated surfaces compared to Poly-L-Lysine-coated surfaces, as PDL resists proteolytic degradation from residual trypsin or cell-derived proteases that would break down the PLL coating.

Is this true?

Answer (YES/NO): NO